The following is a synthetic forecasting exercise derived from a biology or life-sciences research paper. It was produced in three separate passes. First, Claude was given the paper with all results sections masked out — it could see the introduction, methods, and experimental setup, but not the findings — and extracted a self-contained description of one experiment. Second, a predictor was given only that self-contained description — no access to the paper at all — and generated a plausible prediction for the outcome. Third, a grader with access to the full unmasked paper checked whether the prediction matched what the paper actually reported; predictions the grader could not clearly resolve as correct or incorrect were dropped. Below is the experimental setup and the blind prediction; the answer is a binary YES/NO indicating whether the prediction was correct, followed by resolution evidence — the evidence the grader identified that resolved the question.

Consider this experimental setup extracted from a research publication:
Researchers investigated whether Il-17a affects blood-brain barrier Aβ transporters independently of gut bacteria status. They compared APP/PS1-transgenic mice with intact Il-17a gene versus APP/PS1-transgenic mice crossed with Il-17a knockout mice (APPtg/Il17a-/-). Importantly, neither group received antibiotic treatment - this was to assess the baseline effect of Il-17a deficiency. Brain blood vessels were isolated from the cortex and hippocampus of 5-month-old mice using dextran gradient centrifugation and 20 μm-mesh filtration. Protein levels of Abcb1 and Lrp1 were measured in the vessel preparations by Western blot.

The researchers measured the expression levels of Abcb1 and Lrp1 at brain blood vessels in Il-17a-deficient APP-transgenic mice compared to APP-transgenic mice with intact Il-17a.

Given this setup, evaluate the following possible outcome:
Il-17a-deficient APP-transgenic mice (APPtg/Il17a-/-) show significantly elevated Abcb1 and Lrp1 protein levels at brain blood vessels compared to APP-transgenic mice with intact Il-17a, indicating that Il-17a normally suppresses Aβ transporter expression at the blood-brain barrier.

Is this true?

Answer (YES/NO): YES